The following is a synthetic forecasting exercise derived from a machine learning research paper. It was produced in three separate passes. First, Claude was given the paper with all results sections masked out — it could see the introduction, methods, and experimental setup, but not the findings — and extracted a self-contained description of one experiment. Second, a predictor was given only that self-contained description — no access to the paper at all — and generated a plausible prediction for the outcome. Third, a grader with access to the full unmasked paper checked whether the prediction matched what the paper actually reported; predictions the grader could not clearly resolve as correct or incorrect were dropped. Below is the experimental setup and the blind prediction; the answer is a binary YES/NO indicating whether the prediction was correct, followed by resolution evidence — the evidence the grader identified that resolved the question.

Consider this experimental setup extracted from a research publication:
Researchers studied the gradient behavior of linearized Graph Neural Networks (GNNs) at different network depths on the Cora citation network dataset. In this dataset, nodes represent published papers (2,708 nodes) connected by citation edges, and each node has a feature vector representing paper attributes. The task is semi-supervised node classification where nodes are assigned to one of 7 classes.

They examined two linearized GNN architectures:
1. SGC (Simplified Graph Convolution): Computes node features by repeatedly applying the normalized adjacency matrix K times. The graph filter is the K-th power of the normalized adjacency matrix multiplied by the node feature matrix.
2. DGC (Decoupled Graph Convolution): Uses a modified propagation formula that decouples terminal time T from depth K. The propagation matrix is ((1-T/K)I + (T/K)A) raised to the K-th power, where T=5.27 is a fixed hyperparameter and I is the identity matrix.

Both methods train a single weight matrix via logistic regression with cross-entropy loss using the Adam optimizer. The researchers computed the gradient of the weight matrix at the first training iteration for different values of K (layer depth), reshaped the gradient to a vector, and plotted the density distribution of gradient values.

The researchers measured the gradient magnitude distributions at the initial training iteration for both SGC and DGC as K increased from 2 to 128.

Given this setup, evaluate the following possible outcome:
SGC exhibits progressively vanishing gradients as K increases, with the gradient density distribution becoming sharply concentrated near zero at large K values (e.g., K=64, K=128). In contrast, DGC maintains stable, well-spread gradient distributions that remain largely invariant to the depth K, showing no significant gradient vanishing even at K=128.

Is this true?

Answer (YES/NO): YES